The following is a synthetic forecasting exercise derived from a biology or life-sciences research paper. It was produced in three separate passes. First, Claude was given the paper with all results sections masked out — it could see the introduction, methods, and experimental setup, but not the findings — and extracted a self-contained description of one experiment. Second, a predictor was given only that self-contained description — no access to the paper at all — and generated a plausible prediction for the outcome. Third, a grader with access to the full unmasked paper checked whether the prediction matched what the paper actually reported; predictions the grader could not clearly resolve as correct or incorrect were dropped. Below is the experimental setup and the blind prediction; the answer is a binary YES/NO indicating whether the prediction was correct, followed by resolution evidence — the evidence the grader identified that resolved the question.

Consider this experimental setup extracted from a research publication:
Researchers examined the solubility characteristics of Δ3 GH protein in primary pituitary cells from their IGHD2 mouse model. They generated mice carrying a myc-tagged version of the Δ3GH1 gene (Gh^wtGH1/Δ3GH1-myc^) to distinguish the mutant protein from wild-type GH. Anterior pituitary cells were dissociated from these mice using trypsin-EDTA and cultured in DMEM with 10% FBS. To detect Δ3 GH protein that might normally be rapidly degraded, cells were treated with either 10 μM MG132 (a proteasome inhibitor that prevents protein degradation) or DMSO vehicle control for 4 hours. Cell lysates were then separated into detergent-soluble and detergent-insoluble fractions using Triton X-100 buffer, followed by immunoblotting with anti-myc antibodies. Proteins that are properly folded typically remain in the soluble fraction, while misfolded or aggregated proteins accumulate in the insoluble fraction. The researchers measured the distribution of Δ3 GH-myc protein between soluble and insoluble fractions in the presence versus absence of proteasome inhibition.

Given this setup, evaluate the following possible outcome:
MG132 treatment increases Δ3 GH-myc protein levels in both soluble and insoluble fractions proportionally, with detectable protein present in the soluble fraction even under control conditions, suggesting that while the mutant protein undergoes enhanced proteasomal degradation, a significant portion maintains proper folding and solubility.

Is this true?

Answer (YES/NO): NO